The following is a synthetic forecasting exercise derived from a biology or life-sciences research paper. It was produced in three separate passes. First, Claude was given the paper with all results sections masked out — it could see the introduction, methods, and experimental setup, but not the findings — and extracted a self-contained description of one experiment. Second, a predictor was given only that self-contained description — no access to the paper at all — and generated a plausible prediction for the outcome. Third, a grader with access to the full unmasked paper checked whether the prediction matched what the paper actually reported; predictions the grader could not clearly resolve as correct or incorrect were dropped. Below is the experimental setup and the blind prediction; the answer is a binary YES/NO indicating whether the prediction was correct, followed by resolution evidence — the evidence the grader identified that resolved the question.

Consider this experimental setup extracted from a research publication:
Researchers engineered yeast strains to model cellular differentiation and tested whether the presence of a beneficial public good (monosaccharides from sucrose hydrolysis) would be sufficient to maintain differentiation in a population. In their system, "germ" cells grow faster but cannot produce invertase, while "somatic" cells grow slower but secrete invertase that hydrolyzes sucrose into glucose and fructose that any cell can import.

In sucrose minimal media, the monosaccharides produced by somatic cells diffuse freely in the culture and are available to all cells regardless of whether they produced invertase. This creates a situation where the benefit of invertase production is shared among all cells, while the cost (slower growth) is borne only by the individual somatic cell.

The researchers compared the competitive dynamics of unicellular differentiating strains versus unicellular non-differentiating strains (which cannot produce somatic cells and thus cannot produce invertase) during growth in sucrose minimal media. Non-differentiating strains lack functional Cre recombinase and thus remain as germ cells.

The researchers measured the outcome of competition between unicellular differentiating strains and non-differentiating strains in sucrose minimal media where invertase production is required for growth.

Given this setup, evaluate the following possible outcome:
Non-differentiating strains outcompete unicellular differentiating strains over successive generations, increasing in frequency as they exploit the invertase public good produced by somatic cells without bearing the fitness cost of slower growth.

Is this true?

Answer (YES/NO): YES